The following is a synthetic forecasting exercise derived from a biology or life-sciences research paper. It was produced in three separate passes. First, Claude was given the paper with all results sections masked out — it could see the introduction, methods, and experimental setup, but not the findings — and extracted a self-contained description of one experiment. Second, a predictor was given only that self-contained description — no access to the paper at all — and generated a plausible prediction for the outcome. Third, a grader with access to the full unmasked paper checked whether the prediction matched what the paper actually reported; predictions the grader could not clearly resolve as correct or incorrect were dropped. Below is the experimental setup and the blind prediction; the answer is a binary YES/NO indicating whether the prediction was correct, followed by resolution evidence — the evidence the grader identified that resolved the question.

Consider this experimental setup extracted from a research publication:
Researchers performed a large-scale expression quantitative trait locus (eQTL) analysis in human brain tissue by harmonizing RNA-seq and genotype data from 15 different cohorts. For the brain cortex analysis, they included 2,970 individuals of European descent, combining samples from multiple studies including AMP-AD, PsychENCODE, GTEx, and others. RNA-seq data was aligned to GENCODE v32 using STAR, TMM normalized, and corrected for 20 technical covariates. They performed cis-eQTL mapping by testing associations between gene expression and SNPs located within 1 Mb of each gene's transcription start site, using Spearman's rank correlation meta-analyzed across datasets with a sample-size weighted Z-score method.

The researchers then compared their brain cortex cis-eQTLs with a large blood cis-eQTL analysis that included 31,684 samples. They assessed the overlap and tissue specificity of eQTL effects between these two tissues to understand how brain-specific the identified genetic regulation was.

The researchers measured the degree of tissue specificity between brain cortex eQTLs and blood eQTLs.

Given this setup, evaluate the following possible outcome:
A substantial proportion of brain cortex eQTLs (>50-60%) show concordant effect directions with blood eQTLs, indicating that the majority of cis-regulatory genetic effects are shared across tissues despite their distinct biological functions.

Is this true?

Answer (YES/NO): YES